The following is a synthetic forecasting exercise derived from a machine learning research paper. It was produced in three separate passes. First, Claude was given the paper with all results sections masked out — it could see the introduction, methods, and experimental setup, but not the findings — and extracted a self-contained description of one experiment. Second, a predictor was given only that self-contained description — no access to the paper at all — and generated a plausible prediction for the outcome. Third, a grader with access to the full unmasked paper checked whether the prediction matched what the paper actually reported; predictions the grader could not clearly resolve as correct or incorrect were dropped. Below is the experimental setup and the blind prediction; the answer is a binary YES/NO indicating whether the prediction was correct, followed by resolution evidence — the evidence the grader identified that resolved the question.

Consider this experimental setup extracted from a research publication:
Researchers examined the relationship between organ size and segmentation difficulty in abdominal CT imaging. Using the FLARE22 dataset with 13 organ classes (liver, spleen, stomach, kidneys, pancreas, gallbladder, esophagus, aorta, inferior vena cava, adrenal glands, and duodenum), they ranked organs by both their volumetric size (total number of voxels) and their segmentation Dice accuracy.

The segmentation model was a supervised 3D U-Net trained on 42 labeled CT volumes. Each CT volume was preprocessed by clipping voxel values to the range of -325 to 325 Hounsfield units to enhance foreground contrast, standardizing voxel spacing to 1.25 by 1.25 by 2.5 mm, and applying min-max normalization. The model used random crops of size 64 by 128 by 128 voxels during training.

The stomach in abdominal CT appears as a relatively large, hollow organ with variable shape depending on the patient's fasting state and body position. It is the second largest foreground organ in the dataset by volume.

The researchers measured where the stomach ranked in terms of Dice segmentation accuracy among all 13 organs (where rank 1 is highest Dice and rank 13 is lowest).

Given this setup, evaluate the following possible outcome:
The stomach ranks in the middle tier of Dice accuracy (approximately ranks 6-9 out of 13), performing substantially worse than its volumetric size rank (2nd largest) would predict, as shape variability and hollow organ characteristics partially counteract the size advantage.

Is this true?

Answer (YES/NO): NO